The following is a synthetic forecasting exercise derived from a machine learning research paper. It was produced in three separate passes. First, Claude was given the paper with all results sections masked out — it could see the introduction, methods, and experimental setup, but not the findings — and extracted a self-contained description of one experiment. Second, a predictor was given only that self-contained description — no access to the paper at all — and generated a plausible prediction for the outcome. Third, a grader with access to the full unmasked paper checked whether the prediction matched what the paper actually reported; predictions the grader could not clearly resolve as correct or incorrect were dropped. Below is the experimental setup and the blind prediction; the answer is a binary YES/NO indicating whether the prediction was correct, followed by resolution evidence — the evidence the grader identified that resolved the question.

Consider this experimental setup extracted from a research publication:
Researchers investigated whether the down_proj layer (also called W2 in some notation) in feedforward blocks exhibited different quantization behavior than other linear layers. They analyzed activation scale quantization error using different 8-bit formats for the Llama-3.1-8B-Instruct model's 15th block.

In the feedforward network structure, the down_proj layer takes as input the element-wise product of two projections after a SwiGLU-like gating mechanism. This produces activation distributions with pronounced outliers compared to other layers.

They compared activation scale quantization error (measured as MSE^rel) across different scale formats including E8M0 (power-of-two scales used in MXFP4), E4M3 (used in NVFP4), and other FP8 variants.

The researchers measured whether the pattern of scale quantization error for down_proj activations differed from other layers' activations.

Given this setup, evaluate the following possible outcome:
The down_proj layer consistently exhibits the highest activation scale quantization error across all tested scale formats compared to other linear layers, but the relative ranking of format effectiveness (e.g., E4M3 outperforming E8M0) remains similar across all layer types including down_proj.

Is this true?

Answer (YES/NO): NO